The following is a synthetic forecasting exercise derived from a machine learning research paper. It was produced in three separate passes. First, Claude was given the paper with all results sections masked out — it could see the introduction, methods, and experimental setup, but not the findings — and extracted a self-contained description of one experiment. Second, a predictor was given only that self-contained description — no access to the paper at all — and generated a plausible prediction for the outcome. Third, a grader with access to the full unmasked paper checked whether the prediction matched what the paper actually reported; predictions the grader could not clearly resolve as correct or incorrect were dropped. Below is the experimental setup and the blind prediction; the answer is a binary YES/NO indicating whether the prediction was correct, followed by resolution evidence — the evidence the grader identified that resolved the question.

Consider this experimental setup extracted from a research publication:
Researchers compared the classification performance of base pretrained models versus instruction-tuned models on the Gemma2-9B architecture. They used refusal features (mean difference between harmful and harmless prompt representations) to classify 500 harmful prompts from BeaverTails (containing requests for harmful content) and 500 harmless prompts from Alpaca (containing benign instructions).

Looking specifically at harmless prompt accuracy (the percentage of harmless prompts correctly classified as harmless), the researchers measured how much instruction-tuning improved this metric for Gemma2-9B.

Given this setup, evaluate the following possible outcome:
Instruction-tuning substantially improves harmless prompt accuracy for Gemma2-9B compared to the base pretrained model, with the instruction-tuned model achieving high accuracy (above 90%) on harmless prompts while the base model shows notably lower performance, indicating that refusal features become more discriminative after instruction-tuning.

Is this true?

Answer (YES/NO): NO